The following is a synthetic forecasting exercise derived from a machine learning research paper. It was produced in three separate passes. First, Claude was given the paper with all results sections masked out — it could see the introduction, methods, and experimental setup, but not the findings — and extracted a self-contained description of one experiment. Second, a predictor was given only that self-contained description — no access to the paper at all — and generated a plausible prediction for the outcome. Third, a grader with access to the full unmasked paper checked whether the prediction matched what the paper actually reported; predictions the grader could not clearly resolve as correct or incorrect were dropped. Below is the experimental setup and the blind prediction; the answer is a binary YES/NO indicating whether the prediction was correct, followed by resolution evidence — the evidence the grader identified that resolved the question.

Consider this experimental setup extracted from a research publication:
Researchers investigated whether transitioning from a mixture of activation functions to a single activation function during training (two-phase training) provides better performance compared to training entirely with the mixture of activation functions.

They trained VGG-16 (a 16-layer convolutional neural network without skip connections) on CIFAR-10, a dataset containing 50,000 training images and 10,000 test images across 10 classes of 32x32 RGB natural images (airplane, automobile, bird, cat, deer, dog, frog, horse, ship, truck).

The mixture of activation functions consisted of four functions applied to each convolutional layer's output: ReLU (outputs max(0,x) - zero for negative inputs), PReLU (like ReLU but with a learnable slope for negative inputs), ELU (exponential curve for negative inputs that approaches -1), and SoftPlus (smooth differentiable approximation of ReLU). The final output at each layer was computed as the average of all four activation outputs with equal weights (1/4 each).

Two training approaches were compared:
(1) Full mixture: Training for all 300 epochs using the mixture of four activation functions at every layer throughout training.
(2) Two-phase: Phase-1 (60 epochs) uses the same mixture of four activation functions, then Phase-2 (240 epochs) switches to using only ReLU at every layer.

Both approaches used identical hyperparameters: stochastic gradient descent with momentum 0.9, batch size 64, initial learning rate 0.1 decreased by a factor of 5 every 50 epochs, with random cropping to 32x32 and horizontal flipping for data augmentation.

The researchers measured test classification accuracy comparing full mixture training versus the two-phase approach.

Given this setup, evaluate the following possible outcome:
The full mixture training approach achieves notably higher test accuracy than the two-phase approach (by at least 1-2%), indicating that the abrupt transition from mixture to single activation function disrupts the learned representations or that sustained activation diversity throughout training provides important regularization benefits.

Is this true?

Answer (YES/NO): NO